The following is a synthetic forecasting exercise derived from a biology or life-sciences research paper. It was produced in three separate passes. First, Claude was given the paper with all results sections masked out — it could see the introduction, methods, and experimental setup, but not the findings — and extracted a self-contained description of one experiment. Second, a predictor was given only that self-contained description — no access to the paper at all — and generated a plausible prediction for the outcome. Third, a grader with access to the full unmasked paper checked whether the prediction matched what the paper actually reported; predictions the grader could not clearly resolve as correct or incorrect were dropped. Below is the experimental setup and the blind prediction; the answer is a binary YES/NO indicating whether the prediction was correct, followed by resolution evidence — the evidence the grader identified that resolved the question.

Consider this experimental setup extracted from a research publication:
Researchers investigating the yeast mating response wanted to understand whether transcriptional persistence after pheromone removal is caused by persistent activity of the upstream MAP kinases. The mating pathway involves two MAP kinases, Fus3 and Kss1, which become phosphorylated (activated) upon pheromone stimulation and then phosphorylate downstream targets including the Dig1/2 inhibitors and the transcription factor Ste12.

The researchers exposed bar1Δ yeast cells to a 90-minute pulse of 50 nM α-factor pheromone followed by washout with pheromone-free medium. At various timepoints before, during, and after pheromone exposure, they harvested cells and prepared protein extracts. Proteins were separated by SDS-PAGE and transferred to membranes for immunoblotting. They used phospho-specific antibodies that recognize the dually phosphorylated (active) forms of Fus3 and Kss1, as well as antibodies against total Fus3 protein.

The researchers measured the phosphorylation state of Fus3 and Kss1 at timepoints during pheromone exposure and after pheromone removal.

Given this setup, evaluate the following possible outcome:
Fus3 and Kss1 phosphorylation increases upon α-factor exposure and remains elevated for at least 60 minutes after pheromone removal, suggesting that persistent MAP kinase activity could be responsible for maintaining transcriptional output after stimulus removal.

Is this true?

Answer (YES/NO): NO